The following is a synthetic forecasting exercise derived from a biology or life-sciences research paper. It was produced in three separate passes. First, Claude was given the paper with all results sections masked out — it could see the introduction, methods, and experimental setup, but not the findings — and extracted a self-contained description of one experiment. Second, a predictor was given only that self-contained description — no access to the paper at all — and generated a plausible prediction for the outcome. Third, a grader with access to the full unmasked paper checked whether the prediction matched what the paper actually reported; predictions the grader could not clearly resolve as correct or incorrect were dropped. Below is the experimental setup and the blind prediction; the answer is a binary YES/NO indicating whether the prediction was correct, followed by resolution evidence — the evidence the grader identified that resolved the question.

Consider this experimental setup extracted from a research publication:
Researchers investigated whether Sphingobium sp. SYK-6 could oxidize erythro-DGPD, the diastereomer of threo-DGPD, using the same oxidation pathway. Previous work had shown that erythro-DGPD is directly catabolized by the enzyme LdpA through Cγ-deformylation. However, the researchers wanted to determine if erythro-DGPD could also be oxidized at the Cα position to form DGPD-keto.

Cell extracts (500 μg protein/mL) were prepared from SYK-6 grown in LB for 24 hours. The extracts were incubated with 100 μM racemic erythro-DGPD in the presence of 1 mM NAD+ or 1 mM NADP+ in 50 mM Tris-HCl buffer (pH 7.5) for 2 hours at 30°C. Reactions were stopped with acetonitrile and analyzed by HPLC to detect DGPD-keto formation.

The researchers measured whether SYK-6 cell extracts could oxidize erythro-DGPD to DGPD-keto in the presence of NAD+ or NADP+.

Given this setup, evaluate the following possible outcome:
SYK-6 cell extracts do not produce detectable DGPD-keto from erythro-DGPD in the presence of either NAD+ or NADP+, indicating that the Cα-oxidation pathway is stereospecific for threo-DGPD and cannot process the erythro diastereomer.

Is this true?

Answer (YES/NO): NO